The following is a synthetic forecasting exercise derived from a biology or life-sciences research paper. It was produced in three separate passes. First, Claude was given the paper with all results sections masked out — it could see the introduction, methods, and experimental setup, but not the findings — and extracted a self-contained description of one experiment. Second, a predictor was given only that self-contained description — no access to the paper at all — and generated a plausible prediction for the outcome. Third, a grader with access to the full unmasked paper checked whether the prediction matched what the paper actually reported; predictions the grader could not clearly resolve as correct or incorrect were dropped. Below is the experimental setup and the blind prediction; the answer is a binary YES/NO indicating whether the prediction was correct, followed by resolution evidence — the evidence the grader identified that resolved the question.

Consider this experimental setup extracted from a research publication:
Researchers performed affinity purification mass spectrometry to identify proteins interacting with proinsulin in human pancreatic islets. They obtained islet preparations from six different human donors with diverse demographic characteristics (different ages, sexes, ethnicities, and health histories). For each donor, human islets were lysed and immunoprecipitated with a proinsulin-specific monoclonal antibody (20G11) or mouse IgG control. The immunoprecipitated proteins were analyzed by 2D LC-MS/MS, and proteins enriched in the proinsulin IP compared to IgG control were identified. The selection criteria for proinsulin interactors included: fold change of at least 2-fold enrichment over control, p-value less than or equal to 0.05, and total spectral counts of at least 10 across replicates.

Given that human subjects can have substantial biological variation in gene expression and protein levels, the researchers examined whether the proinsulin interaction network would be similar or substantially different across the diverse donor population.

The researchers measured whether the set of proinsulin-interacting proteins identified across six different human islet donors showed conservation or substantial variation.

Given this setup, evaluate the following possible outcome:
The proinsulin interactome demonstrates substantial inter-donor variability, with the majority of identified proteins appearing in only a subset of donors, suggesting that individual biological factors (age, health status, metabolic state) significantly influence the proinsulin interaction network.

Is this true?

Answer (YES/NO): NO